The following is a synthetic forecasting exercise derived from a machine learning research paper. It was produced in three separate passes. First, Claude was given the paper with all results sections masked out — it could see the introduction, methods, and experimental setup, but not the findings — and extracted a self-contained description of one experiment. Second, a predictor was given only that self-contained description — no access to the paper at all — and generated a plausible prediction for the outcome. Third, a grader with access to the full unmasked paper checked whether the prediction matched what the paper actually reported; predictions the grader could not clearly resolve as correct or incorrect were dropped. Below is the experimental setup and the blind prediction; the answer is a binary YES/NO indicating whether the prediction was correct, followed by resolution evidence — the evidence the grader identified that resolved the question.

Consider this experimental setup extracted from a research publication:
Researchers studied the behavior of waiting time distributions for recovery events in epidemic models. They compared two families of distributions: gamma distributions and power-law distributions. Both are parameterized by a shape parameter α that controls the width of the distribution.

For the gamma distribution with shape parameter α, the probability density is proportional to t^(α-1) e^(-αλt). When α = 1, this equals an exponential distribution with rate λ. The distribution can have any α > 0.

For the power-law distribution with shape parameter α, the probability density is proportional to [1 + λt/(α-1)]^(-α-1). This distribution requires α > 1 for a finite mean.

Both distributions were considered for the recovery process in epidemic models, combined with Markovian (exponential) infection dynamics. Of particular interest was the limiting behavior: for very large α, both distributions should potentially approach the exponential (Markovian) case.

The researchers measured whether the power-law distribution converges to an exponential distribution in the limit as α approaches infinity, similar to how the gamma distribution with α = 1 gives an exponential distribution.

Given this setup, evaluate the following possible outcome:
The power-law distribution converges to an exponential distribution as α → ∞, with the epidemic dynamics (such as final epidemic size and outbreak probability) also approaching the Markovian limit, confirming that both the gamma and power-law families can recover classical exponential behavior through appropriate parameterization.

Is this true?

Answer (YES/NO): YES